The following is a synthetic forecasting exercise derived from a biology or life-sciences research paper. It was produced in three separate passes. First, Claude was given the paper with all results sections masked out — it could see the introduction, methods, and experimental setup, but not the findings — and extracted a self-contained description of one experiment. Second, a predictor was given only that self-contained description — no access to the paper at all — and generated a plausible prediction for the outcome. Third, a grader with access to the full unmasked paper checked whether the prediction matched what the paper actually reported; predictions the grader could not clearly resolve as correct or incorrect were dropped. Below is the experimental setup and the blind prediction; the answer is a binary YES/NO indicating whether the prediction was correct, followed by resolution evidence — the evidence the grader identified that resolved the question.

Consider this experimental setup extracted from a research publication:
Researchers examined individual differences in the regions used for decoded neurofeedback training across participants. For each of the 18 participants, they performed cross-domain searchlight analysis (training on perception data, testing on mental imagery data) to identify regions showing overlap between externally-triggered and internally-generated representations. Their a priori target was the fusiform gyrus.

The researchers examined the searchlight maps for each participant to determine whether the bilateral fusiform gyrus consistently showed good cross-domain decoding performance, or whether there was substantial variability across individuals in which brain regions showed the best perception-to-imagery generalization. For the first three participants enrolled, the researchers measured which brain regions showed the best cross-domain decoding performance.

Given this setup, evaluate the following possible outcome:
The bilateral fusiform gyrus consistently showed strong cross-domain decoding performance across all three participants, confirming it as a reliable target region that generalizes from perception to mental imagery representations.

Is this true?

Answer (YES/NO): NO